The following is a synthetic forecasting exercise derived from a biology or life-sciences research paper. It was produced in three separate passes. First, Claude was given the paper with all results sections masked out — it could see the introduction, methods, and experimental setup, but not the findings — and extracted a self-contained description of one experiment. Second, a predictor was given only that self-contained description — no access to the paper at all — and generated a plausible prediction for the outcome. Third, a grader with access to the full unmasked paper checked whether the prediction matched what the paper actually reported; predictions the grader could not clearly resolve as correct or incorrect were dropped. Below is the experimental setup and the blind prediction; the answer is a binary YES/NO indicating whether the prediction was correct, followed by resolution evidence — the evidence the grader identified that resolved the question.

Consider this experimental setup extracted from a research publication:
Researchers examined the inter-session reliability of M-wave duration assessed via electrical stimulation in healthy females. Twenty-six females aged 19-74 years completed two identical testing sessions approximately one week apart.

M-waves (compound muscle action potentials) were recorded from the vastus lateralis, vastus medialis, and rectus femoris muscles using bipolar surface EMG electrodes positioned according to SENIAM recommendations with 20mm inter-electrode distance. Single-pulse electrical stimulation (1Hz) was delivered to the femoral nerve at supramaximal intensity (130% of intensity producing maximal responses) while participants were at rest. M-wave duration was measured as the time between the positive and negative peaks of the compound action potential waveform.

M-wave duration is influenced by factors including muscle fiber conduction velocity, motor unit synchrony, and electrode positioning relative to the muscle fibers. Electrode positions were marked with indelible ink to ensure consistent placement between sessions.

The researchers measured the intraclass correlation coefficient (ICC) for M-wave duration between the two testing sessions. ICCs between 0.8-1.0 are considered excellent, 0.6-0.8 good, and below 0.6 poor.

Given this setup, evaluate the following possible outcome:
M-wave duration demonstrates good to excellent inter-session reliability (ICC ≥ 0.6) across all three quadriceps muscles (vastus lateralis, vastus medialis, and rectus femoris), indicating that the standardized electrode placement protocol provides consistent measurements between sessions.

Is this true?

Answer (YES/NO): YES